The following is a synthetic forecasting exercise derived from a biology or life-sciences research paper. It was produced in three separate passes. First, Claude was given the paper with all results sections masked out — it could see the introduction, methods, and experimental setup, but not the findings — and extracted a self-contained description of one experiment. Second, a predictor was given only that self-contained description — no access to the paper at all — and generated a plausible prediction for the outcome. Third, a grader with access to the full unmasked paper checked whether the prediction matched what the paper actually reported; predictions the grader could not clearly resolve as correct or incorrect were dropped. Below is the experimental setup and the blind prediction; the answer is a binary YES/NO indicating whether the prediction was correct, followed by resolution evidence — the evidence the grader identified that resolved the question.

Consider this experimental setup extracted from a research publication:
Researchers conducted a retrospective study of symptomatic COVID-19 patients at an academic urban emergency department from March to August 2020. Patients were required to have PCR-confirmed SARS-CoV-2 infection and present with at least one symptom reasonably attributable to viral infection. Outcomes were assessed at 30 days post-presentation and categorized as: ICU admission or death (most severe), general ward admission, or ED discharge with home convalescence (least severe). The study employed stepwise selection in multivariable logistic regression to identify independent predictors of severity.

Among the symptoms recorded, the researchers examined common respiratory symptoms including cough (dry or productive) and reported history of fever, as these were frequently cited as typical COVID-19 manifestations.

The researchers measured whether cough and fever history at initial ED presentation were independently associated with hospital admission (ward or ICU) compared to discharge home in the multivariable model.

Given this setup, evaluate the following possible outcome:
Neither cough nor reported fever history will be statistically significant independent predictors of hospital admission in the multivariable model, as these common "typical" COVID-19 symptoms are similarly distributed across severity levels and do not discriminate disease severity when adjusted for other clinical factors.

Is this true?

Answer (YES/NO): YES